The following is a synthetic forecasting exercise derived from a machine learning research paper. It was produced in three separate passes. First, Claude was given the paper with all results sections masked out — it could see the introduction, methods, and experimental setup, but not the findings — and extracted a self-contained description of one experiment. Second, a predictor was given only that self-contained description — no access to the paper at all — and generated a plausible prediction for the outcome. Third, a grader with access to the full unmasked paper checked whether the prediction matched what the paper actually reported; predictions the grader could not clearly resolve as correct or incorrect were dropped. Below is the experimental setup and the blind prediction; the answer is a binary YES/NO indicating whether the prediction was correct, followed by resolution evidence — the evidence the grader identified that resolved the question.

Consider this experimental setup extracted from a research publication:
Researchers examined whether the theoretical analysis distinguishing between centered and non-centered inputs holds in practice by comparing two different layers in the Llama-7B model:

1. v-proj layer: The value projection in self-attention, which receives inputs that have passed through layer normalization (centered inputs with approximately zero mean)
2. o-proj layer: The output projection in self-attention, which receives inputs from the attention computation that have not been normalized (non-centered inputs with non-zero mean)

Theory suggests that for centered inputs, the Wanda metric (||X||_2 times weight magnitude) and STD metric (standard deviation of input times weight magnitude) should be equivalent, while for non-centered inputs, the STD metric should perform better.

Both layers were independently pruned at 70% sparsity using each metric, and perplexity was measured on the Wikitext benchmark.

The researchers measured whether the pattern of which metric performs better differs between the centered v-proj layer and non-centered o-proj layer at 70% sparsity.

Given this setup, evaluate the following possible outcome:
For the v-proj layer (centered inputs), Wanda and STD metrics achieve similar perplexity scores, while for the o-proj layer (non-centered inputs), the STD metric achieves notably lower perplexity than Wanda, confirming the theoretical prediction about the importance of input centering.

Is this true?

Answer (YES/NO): NO